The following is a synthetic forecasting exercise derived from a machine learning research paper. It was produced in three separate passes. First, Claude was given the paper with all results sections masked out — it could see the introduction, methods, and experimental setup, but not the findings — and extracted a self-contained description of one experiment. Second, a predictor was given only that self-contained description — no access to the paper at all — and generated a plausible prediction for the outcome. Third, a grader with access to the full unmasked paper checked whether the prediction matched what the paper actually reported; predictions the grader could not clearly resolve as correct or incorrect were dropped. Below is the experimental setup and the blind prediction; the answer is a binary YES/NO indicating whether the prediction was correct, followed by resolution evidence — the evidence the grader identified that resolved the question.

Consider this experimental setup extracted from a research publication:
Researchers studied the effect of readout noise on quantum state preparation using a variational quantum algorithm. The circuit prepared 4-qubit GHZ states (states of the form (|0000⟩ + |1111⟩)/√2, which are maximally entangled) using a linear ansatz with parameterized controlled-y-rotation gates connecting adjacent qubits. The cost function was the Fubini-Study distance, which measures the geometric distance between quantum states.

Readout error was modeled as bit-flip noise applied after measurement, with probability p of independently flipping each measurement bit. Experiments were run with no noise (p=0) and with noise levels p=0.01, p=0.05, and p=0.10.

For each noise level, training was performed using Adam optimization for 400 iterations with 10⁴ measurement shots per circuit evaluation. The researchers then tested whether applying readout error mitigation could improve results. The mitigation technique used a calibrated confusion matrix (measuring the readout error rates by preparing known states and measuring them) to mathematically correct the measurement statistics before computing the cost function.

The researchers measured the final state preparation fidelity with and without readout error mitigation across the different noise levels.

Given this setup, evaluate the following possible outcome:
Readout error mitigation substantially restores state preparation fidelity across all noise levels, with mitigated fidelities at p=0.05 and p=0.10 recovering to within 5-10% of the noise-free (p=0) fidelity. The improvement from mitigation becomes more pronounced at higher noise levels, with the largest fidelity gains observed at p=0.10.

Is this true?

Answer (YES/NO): NO